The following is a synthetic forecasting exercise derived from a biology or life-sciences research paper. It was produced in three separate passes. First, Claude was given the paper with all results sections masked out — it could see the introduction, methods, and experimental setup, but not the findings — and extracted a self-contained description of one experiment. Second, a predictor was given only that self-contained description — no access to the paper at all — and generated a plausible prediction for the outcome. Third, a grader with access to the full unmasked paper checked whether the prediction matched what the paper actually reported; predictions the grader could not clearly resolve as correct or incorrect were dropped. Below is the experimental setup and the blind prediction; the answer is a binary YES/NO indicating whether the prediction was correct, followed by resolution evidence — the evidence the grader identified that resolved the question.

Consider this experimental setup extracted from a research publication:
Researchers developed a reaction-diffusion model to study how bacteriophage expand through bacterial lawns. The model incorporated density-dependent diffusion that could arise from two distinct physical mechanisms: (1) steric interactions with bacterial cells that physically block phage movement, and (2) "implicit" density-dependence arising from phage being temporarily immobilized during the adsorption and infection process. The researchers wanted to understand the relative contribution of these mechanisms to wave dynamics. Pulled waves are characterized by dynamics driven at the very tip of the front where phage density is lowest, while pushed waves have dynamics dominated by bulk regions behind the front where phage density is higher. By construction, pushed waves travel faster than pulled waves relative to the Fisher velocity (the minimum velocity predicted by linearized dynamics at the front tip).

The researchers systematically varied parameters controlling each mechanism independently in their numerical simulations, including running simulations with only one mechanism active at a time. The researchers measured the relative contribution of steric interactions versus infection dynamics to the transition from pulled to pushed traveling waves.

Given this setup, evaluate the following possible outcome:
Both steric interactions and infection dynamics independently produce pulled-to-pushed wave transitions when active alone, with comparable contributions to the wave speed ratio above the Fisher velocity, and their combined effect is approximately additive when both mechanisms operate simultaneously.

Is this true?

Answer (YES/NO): NO